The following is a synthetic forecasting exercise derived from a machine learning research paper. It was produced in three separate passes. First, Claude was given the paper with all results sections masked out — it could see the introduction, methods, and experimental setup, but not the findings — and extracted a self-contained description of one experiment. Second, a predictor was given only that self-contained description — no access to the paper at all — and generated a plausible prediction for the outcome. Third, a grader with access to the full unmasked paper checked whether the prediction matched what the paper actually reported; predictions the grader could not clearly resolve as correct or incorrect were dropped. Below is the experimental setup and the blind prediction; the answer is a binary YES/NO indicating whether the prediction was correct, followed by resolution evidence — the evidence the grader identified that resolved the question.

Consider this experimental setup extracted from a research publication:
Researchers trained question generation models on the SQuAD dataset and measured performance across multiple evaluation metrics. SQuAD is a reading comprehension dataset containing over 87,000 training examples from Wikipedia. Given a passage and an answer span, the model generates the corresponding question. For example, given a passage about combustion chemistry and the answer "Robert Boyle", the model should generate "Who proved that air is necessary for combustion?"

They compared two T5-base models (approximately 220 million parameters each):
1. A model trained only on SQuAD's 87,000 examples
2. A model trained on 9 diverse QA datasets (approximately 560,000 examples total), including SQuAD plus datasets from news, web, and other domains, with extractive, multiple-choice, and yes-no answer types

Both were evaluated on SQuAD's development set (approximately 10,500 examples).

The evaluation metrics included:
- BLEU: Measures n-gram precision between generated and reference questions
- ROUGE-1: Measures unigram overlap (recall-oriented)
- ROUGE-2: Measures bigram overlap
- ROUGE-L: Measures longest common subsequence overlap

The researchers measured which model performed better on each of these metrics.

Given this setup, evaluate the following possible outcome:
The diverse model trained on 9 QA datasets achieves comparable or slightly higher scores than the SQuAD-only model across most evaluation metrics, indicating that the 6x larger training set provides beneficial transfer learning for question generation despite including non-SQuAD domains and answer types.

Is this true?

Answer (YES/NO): YES